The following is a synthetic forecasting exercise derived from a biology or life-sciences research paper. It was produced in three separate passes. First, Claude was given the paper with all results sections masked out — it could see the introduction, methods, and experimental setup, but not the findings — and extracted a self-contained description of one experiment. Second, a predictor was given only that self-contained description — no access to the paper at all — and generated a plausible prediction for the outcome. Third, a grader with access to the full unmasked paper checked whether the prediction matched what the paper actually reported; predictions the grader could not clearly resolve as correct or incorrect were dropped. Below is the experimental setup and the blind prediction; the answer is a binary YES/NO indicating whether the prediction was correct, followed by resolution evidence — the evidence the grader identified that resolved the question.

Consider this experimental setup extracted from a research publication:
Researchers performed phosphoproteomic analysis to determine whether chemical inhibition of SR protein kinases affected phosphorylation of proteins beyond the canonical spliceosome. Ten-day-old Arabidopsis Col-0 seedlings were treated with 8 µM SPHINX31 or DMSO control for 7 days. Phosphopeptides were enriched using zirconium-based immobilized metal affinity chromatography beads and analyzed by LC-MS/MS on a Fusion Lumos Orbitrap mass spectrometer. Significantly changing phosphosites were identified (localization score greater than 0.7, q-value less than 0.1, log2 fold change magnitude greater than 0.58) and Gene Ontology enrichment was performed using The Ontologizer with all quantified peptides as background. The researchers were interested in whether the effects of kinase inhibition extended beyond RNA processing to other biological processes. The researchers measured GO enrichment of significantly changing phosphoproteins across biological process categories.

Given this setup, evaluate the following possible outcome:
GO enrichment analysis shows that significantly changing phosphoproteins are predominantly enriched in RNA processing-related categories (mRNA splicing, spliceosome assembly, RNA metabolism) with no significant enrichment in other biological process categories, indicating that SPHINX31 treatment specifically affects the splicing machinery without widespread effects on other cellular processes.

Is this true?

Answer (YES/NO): NO